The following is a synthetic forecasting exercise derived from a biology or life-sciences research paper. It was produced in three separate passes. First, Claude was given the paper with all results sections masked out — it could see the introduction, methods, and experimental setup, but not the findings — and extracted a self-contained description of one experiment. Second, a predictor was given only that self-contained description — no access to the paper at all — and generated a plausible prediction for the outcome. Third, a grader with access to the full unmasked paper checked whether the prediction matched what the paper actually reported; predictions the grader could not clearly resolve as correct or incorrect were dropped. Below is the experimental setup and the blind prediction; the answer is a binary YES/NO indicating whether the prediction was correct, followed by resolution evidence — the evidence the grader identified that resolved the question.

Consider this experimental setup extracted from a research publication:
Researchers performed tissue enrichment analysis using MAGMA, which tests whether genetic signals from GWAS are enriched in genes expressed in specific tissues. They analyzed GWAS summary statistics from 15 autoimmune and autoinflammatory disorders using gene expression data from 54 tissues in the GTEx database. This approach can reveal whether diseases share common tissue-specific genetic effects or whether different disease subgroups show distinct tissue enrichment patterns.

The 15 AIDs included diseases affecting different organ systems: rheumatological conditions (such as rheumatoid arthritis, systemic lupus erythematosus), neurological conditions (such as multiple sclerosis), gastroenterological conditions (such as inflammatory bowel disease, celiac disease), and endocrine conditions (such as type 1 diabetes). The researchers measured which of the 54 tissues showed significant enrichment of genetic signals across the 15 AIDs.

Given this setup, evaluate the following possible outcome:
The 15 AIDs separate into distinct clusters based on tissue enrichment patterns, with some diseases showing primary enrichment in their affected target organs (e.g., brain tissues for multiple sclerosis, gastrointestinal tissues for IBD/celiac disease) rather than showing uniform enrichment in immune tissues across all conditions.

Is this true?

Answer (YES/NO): NO